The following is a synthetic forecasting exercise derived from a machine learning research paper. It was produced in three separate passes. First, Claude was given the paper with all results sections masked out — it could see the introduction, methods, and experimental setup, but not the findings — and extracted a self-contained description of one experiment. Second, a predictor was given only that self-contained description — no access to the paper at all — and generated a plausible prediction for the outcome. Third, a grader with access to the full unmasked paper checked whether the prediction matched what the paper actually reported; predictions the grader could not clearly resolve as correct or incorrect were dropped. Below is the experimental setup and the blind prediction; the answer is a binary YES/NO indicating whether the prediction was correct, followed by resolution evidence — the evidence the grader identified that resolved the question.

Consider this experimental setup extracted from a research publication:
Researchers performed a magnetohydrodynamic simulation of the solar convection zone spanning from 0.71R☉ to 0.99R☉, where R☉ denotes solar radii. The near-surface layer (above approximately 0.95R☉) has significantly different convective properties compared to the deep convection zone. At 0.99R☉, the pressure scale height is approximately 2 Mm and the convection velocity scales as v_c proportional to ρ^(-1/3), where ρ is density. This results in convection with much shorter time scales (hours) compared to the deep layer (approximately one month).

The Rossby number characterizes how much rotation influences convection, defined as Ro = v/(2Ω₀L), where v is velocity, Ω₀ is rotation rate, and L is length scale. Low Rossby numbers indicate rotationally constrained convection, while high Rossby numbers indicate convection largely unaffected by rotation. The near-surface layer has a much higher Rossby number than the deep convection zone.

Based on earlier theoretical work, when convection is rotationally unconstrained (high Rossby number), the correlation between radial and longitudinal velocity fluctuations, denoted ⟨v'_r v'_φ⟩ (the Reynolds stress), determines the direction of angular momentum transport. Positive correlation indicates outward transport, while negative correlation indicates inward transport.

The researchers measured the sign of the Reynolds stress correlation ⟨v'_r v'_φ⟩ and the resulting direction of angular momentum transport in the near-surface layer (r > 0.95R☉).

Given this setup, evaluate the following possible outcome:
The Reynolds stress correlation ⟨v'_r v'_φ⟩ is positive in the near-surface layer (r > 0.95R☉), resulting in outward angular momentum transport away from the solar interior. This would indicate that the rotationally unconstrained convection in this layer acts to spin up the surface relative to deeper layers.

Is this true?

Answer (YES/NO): NO